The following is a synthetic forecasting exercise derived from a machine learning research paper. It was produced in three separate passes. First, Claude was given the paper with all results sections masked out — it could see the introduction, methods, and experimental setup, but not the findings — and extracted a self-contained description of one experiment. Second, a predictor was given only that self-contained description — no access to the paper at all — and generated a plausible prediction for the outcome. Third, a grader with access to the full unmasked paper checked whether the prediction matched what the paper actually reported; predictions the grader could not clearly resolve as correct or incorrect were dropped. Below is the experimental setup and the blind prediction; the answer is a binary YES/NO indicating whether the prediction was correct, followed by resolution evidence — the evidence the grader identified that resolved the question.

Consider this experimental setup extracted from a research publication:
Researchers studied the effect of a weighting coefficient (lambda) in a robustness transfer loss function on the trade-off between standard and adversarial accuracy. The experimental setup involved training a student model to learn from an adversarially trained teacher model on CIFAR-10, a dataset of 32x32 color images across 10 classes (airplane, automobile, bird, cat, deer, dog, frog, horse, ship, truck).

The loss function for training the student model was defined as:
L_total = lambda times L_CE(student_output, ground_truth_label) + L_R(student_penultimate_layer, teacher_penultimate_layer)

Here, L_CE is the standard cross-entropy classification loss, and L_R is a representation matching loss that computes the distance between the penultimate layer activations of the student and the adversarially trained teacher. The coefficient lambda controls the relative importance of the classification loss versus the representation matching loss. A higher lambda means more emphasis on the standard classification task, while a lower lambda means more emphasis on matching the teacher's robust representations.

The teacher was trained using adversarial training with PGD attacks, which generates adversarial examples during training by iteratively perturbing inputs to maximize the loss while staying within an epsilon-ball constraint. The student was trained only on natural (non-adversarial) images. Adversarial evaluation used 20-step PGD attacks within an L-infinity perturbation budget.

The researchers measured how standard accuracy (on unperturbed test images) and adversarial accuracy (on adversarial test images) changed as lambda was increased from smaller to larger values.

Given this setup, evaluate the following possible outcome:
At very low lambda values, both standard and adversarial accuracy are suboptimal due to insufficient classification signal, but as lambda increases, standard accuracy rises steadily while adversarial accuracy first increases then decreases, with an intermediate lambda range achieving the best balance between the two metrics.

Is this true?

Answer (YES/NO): YES